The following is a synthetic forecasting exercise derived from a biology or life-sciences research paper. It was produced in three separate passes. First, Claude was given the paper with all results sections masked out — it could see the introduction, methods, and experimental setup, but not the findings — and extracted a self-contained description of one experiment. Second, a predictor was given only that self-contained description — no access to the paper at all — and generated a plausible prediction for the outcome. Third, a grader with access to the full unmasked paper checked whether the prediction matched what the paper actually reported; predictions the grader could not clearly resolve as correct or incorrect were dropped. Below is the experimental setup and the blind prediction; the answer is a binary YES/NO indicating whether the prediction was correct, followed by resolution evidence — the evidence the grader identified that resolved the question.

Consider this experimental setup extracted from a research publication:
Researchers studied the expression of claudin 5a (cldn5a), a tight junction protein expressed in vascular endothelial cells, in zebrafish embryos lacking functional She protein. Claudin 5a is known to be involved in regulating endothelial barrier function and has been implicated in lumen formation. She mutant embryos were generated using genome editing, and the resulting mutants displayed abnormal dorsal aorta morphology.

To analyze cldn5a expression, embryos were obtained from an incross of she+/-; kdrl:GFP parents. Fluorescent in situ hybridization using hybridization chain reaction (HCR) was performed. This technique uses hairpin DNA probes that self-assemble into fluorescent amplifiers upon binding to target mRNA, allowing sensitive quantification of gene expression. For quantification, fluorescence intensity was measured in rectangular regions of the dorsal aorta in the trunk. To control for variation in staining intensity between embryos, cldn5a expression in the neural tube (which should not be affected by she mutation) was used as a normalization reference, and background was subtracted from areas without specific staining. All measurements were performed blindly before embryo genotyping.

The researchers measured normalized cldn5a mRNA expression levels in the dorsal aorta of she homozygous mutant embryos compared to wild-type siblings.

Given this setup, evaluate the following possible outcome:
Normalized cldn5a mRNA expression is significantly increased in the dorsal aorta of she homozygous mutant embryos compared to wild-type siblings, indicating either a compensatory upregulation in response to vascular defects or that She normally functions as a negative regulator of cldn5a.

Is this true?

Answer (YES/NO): YES